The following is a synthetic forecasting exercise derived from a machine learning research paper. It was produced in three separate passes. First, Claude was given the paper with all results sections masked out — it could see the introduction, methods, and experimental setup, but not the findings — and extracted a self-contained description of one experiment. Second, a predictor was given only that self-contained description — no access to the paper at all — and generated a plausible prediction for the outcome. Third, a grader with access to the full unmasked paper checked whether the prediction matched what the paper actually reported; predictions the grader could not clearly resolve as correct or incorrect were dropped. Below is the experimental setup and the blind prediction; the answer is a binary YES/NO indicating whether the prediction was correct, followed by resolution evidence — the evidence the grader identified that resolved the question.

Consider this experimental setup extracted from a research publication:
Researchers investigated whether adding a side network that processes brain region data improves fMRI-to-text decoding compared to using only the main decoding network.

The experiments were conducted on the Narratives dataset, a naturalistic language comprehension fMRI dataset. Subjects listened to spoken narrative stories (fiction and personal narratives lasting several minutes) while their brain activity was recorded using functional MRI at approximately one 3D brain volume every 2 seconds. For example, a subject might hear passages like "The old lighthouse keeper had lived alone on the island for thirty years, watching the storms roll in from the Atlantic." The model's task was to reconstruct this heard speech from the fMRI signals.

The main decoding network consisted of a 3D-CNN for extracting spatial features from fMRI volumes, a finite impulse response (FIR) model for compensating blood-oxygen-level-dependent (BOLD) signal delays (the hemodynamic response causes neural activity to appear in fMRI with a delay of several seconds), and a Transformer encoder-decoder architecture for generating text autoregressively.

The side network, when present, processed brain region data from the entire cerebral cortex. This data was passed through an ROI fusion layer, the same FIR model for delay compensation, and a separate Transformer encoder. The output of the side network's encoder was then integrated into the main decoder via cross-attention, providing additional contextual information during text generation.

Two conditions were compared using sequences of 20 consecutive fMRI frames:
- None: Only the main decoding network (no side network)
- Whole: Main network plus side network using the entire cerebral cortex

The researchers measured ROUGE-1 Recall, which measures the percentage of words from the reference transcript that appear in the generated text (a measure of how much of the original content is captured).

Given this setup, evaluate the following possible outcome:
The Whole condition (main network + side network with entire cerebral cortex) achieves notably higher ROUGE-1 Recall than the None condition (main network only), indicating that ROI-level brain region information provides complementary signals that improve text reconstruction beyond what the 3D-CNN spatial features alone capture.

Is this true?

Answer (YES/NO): NO